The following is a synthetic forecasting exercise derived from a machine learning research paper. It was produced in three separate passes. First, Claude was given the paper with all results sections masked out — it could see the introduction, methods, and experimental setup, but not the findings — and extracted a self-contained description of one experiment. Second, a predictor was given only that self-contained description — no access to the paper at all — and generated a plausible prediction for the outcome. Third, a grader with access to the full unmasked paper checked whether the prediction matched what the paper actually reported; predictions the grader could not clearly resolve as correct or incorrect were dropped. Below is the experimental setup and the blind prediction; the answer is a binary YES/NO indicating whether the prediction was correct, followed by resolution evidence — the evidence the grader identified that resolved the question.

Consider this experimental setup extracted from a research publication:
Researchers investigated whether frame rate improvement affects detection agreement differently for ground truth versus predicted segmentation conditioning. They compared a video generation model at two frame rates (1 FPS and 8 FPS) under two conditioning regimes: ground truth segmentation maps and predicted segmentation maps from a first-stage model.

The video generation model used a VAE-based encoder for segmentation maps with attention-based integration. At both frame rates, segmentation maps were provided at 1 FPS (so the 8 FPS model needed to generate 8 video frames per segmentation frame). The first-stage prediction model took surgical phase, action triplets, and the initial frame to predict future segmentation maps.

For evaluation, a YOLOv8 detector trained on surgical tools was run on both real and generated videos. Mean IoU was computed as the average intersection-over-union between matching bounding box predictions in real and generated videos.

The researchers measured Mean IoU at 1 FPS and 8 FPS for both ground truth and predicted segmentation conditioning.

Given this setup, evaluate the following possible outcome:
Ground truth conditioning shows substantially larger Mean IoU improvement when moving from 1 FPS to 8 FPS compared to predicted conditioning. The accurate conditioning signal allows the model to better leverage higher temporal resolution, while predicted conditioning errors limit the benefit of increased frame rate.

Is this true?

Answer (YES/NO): NO